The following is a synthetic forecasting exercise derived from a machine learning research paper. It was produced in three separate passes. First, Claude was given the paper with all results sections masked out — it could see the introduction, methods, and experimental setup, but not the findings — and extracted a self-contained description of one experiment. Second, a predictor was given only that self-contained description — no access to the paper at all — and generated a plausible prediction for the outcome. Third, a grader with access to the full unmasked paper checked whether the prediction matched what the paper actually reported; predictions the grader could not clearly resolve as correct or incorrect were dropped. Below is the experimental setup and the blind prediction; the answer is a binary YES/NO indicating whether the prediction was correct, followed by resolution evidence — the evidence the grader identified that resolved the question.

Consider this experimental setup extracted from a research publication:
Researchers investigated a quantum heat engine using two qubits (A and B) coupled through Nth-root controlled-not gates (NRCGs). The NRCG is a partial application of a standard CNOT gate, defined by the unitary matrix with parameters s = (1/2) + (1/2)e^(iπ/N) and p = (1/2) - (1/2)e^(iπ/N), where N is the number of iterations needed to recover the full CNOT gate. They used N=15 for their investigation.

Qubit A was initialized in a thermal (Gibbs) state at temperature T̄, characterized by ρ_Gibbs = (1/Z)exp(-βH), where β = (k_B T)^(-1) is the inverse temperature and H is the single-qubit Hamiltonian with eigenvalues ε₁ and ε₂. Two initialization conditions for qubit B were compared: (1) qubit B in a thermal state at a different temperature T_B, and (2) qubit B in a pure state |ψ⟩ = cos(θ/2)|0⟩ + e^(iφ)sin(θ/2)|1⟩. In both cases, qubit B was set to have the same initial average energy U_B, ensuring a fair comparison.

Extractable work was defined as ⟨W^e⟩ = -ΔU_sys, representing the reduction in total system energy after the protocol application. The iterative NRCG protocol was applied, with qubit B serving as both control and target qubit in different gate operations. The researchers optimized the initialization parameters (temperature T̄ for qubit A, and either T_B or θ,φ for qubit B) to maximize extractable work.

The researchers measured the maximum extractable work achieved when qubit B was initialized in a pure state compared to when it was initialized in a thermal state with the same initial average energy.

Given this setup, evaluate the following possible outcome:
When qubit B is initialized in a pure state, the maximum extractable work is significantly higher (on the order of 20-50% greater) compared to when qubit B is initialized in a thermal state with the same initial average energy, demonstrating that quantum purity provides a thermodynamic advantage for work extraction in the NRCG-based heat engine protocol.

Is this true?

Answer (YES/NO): NO